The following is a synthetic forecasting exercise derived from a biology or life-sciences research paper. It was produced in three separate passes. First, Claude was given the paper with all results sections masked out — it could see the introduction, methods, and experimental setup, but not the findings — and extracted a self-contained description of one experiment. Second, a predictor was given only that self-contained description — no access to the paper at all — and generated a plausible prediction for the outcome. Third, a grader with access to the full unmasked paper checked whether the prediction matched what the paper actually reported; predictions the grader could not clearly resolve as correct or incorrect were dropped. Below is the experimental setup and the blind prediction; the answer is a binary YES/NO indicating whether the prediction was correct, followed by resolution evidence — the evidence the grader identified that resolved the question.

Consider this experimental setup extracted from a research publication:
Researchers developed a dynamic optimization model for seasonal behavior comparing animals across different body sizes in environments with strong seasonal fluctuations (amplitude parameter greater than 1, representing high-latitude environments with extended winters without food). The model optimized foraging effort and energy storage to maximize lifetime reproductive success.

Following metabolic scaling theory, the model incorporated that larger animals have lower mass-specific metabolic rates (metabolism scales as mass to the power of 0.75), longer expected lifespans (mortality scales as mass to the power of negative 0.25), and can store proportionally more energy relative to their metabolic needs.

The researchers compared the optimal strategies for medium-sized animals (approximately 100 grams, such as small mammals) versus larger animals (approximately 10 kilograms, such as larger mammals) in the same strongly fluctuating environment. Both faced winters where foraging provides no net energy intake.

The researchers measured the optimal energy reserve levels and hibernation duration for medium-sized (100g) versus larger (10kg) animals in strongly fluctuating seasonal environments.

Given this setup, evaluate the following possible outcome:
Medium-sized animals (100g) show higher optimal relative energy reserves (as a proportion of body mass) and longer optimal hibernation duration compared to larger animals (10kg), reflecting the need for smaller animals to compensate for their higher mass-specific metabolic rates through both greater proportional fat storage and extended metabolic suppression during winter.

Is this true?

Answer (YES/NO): YES